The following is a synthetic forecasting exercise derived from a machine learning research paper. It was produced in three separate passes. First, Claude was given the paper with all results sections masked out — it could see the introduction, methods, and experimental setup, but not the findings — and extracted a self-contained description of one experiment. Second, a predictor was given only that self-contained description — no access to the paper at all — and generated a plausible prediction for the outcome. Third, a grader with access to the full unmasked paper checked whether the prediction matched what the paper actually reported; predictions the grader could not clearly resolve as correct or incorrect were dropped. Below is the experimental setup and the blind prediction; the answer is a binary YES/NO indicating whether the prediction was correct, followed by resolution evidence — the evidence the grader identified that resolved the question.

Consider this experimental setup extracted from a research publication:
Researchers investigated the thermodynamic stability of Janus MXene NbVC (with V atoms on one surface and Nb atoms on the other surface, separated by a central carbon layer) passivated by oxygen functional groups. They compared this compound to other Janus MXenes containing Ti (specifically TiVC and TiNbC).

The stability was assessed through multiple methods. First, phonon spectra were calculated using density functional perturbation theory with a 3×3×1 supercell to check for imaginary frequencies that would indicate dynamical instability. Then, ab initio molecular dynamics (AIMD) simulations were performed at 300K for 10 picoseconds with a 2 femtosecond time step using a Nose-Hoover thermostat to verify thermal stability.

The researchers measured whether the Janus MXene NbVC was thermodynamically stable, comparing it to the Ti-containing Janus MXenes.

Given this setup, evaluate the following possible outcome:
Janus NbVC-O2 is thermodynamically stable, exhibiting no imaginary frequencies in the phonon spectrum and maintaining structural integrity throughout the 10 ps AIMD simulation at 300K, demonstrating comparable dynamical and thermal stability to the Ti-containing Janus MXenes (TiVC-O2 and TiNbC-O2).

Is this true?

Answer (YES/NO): NO